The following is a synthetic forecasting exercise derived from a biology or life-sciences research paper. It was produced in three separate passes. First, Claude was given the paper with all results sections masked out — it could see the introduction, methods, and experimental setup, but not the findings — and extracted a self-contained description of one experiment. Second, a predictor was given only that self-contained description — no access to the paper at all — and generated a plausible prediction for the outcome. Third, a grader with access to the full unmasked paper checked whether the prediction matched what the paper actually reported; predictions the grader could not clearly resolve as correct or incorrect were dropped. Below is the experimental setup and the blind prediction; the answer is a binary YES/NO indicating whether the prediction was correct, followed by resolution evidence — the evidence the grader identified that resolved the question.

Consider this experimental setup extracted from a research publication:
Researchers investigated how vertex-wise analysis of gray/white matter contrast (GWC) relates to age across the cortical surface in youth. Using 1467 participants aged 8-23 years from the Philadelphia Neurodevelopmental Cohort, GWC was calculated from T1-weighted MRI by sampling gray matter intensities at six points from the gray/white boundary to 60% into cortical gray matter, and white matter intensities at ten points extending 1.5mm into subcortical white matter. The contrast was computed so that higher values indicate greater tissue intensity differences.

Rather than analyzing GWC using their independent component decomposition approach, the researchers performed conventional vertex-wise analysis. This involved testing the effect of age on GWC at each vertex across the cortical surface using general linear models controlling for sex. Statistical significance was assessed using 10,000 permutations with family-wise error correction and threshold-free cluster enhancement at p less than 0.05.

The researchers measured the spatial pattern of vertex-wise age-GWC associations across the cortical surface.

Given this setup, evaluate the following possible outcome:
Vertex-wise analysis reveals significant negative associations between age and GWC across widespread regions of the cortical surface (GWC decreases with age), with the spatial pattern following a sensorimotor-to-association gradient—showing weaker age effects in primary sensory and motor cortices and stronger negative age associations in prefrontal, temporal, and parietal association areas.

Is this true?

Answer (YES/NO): NO